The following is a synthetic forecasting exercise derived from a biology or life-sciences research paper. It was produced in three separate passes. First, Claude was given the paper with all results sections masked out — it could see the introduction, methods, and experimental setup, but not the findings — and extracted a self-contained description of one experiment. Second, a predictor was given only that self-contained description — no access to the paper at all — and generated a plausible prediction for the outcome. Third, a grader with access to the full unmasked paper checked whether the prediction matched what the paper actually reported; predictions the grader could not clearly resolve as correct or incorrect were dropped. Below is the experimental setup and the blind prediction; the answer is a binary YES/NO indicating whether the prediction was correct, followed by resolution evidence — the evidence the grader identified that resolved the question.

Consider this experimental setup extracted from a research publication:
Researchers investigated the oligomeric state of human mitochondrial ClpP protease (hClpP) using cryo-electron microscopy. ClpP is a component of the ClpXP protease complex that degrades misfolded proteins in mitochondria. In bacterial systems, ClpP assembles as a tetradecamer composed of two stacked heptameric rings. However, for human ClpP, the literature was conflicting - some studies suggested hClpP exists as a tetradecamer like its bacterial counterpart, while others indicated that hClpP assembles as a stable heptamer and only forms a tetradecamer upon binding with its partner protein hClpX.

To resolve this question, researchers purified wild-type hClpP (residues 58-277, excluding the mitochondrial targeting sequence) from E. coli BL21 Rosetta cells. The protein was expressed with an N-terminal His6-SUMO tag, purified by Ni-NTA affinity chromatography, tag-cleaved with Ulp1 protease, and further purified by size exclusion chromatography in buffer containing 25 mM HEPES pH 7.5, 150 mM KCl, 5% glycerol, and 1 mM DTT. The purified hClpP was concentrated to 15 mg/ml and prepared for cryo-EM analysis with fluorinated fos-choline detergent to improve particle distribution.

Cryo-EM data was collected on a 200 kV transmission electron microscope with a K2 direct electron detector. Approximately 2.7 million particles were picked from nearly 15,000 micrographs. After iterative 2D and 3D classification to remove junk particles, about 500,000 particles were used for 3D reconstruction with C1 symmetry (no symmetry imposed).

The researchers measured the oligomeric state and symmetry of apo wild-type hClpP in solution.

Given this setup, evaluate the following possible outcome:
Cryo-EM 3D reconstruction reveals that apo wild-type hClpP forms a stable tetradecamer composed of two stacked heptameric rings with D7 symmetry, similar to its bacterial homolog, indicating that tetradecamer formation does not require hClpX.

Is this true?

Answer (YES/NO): NO